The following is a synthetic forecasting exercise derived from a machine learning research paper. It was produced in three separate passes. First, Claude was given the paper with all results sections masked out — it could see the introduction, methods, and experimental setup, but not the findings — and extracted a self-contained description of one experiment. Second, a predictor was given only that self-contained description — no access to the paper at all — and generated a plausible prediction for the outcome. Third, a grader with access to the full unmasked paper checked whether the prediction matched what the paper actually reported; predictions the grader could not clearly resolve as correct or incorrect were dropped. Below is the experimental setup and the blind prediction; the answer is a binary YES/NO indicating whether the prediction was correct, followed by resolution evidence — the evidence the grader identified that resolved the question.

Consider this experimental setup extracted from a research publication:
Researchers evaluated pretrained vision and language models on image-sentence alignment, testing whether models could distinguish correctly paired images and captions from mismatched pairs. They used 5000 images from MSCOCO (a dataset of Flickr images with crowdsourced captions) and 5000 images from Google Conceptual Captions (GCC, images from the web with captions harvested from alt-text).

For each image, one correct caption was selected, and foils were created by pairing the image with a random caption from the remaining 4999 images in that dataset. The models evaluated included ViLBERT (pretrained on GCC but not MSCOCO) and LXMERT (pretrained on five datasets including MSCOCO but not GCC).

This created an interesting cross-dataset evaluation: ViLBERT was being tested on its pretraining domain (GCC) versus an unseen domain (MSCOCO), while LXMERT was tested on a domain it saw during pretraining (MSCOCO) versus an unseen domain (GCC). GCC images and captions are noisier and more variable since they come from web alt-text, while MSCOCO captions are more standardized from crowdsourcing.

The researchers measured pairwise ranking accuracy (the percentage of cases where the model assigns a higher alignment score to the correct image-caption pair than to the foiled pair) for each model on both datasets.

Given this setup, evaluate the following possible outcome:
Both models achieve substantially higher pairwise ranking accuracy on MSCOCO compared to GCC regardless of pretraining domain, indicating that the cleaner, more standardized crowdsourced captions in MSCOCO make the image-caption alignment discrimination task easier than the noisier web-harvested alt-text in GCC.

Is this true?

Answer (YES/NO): NO